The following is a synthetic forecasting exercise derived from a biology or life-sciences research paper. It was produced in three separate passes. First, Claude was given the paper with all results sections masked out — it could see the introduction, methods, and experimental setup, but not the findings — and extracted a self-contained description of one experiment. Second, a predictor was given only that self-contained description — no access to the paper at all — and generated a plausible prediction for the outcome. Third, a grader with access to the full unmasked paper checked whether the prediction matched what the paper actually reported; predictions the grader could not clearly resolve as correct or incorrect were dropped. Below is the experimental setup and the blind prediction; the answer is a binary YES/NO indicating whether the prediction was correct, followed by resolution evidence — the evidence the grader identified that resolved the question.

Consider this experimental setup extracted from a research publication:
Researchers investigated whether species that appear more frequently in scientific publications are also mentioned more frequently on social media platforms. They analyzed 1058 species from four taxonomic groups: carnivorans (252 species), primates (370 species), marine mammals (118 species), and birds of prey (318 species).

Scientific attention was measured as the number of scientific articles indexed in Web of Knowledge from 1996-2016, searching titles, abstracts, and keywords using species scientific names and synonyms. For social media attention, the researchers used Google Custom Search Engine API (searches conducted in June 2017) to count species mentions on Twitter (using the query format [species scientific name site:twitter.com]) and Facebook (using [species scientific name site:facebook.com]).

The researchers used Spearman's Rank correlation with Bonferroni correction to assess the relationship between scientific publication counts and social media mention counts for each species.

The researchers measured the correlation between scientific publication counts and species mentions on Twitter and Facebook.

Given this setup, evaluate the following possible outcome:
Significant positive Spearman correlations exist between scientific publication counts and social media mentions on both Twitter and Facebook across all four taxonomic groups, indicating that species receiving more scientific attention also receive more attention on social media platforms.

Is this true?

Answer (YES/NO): YES